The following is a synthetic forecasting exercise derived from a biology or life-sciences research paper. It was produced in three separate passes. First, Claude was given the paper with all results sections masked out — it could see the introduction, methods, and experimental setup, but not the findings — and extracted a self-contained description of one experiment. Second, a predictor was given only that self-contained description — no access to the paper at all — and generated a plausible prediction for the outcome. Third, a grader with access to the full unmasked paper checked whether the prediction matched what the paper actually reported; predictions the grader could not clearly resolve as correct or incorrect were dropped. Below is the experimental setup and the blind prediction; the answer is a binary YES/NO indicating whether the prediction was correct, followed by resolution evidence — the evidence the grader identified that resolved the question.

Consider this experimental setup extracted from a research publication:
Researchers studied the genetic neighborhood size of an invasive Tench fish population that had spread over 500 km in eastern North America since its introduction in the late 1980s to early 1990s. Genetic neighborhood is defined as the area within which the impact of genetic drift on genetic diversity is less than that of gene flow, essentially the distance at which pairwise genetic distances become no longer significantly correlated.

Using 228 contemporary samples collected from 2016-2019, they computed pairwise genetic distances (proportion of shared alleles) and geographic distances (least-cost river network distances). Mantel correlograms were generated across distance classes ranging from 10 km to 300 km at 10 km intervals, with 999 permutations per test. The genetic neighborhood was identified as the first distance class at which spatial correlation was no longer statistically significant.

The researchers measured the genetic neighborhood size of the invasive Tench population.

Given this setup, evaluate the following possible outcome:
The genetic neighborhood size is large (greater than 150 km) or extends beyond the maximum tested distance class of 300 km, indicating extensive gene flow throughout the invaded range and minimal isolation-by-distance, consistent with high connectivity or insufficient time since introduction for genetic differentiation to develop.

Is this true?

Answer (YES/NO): YES